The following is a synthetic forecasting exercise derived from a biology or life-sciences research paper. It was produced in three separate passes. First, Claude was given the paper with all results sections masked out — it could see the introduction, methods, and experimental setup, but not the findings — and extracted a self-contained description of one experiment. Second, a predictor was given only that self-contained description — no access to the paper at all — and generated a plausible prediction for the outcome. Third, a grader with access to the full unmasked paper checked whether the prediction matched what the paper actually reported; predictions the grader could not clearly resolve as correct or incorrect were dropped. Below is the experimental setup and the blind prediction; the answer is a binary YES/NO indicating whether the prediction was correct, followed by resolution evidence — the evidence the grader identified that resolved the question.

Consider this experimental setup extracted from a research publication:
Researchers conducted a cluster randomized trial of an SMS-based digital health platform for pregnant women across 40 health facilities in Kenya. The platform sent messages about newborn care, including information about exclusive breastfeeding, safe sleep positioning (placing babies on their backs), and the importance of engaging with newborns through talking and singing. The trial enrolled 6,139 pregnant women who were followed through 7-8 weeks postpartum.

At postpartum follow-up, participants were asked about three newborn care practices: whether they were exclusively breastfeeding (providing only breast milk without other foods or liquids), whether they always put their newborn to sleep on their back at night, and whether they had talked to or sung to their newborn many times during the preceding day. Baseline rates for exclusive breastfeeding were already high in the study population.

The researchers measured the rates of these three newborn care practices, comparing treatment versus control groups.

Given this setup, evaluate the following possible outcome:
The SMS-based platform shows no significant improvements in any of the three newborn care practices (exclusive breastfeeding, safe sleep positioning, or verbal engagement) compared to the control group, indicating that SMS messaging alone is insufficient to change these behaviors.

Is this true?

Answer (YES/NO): NO